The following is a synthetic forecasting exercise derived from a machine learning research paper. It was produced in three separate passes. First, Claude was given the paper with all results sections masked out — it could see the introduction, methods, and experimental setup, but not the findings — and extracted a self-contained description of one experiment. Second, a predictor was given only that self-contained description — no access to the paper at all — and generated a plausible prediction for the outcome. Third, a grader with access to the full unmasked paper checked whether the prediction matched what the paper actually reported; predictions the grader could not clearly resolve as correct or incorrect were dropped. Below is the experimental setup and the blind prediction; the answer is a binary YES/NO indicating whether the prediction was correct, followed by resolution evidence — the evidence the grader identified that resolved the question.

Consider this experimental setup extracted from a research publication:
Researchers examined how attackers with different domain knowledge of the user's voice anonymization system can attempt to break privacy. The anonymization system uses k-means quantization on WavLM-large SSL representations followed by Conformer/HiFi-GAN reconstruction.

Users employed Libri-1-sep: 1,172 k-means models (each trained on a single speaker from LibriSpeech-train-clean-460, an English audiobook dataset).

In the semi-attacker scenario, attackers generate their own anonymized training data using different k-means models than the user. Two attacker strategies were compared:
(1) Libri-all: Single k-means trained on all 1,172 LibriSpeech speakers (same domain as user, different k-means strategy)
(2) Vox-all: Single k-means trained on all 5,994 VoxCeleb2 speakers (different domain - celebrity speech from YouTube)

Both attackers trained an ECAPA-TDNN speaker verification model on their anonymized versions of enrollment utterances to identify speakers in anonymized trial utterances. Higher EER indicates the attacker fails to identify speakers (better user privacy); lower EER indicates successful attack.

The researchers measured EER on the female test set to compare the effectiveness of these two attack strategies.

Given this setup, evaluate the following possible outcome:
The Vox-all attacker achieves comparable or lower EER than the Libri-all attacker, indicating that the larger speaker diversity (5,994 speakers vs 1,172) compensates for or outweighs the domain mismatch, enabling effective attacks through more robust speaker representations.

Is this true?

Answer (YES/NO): YES